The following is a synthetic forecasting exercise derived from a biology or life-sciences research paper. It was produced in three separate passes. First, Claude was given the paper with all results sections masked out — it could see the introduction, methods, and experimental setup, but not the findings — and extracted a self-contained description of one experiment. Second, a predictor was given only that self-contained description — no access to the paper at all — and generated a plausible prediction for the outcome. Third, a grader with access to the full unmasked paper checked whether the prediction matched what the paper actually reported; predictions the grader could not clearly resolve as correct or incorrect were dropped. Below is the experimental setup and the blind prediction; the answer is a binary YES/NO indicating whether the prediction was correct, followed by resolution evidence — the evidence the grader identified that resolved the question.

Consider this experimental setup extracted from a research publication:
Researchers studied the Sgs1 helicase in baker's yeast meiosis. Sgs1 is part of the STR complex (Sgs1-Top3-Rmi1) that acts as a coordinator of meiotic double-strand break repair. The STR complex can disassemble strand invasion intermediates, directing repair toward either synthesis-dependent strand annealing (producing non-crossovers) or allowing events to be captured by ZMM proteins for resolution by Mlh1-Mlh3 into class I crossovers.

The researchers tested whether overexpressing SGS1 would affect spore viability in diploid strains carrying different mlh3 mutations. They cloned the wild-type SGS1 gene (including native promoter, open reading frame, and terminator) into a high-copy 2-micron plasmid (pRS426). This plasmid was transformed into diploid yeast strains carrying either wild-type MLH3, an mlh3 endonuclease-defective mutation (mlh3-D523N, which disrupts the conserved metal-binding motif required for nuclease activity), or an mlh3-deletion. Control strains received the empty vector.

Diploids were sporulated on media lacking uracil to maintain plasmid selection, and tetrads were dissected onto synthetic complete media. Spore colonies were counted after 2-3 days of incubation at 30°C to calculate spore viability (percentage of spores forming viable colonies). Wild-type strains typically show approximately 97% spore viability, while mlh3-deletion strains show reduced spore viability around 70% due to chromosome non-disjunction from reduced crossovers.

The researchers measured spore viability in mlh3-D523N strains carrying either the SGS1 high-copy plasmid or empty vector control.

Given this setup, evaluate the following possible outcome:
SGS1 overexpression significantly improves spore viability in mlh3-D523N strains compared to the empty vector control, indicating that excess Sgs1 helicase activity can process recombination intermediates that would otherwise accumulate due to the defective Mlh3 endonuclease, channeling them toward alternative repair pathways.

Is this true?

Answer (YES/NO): NO